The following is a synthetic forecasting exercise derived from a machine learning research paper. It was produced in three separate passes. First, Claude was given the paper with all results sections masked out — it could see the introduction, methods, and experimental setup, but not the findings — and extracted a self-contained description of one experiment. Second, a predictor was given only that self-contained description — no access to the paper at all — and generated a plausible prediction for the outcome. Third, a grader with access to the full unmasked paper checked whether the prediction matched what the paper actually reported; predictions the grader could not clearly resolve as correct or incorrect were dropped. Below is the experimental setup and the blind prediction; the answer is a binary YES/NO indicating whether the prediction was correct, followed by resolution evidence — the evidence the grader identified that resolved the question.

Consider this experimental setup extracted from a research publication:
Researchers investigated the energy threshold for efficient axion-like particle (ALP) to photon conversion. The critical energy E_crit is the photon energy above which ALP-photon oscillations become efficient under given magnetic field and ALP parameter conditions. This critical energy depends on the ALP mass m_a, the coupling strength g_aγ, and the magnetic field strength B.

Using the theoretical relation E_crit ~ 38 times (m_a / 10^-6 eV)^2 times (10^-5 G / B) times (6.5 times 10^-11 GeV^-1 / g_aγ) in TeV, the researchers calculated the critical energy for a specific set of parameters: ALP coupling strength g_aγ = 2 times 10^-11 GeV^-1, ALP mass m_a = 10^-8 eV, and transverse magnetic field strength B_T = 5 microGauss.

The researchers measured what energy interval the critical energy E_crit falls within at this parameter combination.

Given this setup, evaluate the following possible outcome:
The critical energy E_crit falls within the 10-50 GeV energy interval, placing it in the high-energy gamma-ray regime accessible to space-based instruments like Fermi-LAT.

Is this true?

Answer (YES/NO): NO